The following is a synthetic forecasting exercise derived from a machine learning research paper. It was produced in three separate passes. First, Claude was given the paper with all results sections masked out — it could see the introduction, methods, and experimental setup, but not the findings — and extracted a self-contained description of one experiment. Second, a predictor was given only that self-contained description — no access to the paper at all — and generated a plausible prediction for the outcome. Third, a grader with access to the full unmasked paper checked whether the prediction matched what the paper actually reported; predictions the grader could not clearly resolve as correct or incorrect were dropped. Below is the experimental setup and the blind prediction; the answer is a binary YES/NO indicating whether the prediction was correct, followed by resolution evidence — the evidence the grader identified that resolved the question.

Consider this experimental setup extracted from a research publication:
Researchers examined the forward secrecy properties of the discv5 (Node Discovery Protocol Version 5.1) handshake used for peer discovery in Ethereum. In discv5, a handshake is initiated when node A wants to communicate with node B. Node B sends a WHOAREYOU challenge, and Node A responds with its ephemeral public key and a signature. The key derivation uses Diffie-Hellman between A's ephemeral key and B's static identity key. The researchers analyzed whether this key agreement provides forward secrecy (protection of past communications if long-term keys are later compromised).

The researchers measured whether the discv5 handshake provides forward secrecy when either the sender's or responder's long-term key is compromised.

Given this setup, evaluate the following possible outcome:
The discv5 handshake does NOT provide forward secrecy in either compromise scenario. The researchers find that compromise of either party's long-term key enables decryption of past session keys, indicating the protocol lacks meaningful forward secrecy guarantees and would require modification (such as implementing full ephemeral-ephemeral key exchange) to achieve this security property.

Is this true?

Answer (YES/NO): NO